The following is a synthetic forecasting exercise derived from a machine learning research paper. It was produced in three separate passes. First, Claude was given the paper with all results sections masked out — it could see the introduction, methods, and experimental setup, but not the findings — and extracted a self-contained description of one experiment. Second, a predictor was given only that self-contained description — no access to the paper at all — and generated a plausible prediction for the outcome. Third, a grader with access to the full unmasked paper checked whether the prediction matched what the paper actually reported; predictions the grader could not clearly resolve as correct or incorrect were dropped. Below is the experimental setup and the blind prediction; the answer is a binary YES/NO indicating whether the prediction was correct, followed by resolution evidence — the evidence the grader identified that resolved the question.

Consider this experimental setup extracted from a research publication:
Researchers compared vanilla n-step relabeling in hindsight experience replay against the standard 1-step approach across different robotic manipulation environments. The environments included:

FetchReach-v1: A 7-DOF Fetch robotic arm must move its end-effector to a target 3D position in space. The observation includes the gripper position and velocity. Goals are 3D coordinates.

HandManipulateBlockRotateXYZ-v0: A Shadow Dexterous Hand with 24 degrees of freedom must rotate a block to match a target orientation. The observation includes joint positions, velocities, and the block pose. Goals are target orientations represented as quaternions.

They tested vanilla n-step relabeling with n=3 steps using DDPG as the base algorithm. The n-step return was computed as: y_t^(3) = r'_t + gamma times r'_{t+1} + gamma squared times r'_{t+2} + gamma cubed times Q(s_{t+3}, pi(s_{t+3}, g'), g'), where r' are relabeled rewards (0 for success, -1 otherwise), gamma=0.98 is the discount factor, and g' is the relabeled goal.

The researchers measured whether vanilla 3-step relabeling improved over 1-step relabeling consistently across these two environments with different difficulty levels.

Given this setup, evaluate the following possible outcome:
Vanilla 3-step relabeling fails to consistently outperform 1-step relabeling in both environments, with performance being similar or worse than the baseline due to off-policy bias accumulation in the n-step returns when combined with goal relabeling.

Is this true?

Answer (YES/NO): YES